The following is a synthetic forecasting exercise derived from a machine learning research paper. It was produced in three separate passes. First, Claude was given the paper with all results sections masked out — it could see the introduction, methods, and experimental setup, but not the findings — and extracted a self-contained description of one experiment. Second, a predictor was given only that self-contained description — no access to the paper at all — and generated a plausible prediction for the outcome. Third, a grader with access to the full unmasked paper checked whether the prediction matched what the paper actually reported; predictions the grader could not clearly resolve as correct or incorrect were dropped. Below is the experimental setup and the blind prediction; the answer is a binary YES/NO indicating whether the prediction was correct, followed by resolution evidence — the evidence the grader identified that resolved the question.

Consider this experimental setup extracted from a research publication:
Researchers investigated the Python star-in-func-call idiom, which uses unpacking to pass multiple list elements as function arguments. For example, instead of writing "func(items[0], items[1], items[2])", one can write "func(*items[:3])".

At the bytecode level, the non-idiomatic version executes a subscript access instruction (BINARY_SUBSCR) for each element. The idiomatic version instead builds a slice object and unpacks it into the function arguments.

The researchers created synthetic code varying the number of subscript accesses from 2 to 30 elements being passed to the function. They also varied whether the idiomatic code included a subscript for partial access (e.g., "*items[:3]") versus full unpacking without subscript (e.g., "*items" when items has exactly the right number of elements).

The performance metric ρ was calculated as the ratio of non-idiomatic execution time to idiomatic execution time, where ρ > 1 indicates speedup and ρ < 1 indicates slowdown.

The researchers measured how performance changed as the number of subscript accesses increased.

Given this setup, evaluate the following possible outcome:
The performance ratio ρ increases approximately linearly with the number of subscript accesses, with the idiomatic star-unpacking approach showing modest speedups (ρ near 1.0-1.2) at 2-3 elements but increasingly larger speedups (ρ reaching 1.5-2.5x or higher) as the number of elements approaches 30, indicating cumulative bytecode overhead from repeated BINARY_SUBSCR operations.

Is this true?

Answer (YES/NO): NO